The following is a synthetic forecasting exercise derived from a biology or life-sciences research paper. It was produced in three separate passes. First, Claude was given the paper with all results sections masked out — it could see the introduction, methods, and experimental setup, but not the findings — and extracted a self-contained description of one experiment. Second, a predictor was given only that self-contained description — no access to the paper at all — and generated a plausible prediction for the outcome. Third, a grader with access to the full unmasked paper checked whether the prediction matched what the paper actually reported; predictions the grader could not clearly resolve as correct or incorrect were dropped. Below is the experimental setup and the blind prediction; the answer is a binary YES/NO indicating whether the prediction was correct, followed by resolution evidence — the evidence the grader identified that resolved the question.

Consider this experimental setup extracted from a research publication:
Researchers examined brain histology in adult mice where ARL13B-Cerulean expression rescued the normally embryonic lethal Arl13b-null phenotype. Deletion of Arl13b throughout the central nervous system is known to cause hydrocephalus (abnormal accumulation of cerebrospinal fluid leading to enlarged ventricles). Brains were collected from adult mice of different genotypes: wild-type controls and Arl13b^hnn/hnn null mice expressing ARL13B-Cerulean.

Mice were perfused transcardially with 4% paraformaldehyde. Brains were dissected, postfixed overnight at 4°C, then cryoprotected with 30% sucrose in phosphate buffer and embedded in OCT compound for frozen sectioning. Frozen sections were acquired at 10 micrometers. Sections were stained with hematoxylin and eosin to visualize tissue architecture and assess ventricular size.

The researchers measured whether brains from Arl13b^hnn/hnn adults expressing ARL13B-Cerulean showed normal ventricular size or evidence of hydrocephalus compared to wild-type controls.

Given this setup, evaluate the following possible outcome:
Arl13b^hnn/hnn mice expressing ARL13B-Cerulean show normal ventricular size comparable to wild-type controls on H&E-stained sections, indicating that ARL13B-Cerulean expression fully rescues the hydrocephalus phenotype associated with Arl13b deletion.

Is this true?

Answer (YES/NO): NO